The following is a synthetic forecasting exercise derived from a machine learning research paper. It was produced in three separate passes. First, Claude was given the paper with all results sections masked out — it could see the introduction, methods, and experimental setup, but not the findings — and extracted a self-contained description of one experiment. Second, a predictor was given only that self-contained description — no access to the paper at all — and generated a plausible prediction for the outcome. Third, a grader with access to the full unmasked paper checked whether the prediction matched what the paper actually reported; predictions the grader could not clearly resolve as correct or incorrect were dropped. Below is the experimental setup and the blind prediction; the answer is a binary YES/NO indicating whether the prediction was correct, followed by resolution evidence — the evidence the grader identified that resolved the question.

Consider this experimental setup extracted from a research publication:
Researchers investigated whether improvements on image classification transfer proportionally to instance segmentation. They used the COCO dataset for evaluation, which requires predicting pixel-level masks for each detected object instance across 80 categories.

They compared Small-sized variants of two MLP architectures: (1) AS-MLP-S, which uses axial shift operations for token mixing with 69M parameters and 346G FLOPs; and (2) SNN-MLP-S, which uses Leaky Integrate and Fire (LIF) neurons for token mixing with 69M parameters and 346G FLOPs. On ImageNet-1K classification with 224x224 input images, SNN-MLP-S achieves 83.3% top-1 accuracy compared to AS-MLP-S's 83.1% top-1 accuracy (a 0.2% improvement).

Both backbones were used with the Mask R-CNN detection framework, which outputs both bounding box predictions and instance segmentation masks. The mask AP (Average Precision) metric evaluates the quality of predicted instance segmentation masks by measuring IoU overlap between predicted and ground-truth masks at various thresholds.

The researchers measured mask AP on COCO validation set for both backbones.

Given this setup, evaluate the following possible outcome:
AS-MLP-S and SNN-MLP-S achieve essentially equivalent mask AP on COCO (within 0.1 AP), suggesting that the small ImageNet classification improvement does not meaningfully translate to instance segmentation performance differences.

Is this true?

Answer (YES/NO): YES